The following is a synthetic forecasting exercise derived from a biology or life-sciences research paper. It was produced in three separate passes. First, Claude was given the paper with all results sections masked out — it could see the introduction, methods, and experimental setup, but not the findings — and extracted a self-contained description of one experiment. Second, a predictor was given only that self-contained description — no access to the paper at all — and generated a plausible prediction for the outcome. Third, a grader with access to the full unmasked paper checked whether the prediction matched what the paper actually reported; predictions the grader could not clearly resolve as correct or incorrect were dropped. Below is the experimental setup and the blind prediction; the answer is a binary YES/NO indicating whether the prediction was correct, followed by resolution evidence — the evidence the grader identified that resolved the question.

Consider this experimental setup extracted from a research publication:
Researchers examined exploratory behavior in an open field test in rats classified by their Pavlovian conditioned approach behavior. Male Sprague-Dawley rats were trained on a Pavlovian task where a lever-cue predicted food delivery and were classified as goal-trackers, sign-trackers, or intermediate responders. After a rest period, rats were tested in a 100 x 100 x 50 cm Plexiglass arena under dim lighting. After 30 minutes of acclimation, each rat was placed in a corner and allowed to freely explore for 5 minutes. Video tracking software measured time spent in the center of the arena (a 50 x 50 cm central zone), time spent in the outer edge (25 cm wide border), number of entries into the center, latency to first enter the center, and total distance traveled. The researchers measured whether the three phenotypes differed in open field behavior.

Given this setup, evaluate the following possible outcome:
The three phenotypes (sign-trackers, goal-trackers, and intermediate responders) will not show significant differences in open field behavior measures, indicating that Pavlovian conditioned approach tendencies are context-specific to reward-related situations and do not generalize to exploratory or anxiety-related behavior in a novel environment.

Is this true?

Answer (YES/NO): YES